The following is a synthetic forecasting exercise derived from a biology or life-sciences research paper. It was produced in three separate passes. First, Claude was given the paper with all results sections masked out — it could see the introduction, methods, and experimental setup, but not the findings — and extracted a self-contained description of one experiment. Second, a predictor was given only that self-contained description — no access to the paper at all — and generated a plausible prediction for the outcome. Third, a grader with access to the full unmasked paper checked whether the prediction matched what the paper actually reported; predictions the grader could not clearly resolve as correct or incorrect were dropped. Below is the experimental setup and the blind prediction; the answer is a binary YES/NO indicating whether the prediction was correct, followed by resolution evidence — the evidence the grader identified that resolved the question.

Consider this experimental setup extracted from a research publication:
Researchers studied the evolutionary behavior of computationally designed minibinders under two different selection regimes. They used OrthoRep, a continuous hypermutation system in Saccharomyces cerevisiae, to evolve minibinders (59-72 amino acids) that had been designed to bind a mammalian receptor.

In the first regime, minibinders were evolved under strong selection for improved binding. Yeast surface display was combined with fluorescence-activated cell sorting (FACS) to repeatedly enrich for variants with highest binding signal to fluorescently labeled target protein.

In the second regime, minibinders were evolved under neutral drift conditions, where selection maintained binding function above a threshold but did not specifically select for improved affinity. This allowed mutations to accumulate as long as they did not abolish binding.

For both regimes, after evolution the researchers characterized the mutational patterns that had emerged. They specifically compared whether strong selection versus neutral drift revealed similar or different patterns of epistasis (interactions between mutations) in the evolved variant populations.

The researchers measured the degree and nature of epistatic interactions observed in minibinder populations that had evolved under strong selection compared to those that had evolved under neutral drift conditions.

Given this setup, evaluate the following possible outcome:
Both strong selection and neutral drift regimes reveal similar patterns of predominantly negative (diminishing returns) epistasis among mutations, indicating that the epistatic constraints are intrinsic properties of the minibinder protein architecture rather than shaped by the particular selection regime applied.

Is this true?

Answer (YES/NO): NO